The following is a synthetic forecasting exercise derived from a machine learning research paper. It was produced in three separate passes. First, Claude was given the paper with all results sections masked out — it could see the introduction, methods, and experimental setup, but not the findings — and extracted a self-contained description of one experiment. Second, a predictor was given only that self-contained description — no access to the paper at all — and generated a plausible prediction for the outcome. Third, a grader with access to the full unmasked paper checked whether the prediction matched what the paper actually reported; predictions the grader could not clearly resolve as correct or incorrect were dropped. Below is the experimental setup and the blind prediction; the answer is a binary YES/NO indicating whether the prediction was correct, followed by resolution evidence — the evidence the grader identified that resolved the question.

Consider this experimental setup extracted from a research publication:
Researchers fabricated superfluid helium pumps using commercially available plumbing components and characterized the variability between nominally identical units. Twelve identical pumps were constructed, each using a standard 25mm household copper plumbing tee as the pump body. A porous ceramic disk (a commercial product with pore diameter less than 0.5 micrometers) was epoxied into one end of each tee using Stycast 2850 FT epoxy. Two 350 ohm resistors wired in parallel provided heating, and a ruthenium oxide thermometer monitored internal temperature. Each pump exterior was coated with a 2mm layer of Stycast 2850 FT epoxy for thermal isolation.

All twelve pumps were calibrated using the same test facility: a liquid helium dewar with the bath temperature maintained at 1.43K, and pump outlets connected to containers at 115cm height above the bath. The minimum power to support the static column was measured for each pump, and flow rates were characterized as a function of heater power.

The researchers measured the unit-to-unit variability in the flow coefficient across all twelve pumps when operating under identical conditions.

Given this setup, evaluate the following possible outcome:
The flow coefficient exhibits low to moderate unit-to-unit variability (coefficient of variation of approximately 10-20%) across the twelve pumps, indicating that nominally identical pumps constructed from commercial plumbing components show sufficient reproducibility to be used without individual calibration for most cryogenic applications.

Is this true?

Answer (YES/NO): NO